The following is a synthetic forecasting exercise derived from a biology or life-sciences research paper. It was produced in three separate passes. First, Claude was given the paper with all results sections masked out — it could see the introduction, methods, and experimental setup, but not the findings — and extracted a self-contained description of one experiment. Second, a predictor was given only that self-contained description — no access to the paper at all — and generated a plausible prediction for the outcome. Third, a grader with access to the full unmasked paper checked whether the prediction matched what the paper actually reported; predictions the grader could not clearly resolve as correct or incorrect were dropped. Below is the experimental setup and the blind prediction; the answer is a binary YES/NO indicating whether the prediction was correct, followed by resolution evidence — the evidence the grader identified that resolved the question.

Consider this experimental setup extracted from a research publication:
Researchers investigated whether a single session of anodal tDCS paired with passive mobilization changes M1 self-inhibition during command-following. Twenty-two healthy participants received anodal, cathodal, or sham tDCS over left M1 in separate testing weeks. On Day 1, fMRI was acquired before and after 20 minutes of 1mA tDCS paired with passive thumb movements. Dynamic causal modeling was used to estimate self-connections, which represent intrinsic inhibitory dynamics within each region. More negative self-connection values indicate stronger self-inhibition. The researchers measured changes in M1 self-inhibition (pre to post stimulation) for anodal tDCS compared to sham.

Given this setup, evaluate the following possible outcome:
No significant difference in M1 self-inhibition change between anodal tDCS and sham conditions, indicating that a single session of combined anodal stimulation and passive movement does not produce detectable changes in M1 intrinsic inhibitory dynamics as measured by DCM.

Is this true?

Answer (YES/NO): NO